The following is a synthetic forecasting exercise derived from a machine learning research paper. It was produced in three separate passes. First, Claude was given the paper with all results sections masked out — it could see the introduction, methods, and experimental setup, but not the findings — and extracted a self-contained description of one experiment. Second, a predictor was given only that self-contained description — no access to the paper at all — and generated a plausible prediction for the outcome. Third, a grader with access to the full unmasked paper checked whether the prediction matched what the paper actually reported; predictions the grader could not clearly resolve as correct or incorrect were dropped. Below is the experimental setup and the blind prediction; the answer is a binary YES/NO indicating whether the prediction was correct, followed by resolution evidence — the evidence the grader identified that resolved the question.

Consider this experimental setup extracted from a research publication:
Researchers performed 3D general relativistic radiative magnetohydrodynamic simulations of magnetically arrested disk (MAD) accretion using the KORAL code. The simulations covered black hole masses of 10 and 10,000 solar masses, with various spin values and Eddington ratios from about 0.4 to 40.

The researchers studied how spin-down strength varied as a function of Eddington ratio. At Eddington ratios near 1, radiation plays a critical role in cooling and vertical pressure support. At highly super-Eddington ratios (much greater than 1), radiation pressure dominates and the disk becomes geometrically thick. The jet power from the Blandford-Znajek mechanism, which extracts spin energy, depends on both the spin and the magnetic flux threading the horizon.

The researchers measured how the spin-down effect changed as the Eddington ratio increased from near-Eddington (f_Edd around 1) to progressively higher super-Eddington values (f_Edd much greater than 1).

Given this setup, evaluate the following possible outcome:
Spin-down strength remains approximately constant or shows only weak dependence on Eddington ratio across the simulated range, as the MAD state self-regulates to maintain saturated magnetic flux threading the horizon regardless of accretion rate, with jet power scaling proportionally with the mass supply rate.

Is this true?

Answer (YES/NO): NO